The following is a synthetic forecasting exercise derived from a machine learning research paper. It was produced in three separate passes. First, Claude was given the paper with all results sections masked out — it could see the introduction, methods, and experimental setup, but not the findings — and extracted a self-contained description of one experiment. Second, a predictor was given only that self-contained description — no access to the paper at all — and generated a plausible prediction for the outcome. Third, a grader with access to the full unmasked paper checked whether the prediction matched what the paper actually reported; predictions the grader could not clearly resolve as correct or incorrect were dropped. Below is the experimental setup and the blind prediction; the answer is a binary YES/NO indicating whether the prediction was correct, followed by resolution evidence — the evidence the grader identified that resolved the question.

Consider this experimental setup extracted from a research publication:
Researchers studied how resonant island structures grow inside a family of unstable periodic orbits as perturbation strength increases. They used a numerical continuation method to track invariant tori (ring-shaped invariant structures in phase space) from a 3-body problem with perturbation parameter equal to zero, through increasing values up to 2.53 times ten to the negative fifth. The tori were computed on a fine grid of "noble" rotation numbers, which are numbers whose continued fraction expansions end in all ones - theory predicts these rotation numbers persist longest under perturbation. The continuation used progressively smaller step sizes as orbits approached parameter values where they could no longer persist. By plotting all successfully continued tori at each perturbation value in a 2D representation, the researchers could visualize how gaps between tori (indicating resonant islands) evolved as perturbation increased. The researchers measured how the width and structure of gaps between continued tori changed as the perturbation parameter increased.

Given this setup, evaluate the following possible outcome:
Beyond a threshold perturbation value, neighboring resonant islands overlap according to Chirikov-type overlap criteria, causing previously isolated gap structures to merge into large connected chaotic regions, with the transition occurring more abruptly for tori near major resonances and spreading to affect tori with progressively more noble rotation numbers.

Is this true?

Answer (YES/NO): YES